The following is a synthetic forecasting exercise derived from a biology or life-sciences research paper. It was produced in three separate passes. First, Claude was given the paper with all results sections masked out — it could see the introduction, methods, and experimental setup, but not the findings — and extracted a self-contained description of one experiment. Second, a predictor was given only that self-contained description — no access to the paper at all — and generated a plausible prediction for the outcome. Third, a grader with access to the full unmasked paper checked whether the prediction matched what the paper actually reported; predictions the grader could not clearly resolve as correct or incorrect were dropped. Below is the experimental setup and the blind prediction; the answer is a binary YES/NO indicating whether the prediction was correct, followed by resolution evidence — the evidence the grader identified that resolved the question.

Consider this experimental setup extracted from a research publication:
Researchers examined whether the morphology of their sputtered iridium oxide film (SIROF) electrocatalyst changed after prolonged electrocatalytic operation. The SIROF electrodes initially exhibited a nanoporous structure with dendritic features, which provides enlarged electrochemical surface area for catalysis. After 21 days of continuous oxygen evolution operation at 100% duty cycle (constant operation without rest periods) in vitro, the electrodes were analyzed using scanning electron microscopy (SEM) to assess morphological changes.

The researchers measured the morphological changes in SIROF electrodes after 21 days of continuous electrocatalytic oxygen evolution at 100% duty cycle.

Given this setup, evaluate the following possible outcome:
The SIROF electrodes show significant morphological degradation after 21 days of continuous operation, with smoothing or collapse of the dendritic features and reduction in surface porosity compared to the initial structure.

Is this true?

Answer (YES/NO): NO